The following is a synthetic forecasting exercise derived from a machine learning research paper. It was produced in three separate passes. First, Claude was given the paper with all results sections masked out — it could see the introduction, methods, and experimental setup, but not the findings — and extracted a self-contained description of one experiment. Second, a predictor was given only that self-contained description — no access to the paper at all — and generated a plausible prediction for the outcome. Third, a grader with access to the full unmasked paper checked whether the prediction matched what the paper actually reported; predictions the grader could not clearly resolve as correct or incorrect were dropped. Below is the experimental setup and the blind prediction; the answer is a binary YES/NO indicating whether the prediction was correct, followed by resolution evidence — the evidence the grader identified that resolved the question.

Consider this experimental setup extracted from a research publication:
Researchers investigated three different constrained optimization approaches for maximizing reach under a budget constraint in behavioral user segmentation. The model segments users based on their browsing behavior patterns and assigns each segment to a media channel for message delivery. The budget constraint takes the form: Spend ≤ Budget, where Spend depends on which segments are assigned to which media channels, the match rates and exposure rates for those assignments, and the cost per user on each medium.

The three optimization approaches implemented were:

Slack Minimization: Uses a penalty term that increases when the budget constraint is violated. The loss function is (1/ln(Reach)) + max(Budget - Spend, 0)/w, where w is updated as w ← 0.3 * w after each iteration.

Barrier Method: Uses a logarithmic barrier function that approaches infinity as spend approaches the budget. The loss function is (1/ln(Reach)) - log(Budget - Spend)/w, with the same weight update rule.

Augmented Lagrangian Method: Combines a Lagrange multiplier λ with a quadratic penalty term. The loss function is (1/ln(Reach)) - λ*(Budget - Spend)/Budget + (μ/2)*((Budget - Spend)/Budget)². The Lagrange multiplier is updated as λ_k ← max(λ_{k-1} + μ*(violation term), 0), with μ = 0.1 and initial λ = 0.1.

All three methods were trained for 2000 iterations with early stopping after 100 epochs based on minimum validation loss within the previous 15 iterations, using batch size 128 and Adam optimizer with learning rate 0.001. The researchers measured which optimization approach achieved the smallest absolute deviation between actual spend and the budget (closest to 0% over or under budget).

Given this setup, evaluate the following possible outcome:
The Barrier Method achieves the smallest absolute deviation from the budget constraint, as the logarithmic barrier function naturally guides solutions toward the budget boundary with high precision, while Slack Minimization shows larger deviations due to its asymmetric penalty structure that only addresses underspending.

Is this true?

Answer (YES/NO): NO